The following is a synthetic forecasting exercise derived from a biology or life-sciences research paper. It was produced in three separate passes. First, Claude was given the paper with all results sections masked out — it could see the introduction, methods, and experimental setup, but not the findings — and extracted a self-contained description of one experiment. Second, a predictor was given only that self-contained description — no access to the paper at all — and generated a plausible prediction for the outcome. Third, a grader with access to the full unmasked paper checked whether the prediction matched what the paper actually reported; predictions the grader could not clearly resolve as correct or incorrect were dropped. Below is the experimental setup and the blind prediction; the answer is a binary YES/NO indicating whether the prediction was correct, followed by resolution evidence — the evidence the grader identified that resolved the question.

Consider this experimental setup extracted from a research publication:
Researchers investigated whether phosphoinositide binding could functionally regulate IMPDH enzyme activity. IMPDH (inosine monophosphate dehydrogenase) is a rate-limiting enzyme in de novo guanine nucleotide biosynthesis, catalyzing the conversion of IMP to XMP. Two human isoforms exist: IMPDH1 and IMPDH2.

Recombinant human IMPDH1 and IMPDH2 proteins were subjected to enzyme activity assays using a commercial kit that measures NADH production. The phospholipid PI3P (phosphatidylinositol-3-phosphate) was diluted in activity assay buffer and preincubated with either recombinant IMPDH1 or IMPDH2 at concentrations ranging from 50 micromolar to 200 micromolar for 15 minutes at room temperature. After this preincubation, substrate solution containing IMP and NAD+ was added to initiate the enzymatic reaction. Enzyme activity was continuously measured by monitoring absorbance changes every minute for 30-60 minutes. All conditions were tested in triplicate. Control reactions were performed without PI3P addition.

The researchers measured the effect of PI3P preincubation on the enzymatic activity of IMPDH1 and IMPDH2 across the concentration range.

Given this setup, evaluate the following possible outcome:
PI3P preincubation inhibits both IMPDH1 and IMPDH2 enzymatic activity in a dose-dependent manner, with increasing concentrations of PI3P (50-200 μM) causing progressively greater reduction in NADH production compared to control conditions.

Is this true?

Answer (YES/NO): NO